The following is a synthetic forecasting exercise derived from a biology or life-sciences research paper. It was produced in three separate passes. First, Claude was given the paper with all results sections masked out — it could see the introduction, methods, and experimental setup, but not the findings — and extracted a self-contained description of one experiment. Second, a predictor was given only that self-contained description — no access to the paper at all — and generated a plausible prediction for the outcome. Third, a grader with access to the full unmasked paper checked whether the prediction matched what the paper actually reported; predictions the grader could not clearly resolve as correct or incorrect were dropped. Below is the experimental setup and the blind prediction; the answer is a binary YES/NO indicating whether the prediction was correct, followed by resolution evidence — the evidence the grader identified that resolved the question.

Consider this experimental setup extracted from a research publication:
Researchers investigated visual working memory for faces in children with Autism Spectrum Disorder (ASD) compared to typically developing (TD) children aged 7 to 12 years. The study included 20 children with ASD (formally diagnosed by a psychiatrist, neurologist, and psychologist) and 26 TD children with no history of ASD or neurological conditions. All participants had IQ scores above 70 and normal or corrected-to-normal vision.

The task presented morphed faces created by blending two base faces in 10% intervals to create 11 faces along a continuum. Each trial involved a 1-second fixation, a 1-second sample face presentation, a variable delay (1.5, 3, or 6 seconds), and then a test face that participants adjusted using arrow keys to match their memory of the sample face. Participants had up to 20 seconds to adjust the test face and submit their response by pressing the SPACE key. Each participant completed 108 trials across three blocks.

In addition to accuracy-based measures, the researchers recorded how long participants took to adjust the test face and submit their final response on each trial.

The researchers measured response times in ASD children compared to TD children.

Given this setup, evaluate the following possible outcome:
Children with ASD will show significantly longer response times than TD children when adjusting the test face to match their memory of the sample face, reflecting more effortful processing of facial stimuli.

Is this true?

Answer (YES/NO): NO